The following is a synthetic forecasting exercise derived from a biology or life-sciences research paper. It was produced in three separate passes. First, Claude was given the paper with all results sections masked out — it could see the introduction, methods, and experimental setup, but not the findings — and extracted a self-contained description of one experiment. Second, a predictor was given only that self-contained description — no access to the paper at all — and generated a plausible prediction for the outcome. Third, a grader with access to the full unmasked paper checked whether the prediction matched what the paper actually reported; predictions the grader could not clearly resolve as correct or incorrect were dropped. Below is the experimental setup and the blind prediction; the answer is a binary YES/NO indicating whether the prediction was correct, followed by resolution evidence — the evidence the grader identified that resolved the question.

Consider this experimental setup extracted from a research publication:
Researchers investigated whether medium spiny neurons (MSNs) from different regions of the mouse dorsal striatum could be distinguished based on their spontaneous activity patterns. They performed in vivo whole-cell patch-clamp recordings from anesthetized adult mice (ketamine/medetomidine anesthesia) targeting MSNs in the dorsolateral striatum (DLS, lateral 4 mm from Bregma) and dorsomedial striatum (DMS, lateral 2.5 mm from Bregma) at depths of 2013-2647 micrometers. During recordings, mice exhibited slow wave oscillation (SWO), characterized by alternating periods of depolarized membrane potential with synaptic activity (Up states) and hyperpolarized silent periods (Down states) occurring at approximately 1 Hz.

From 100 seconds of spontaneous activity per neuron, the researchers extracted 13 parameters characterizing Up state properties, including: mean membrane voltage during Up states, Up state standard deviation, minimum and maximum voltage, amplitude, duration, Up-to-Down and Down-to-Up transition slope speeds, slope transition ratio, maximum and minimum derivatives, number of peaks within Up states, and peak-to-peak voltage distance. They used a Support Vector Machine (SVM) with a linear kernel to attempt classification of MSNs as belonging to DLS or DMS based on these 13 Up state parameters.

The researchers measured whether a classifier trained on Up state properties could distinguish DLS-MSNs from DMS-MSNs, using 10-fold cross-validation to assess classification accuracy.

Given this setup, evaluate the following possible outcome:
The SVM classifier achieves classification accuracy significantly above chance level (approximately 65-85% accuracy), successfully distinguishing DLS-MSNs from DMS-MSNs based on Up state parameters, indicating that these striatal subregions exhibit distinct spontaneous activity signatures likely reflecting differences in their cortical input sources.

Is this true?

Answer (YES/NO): YES